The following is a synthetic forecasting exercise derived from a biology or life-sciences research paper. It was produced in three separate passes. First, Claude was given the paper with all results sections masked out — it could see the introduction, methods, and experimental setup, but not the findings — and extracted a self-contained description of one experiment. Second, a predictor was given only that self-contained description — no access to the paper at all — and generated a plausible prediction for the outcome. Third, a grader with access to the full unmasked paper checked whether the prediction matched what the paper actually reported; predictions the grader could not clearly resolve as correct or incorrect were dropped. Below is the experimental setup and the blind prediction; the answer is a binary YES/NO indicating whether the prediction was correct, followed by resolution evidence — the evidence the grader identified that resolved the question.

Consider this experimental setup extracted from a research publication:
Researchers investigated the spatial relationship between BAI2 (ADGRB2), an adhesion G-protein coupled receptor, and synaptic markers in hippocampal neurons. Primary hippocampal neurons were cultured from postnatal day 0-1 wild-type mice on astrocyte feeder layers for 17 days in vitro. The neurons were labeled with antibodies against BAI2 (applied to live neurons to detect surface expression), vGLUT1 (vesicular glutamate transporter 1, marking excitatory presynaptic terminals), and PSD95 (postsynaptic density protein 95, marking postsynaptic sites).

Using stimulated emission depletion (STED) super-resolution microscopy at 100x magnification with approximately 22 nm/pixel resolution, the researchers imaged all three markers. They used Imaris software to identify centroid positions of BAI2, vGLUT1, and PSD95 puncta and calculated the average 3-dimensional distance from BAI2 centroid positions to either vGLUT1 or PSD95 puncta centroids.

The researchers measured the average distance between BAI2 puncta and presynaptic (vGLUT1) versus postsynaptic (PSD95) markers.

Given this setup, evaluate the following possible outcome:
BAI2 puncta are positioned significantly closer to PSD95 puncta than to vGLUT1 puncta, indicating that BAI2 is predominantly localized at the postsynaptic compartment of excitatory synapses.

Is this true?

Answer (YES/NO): NO